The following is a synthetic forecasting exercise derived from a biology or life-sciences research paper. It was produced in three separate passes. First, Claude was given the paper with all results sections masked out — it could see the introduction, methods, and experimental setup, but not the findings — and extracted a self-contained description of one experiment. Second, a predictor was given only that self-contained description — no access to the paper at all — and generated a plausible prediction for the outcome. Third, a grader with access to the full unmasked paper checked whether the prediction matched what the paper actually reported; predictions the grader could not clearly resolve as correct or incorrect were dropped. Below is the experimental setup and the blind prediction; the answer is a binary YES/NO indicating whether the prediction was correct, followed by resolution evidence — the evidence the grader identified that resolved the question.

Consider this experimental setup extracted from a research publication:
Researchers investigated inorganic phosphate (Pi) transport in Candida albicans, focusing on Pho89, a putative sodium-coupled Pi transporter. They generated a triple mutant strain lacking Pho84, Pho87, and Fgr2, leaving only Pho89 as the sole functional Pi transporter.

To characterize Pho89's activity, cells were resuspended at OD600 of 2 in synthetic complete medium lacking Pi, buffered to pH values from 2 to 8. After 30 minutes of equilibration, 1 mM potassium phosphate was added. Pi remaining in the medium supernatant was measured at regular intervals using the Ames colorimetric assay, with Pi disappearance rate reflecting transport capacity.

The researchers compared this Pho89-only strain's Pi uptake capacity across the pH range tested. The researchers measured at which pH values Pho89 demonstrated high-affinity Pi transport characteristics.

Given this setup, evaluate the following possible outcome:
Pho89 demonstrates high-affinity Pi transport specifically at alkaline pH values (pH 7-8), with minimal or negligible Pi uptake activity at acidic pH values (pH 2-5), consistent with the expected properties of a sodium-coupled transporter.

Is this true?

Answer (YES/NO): NO